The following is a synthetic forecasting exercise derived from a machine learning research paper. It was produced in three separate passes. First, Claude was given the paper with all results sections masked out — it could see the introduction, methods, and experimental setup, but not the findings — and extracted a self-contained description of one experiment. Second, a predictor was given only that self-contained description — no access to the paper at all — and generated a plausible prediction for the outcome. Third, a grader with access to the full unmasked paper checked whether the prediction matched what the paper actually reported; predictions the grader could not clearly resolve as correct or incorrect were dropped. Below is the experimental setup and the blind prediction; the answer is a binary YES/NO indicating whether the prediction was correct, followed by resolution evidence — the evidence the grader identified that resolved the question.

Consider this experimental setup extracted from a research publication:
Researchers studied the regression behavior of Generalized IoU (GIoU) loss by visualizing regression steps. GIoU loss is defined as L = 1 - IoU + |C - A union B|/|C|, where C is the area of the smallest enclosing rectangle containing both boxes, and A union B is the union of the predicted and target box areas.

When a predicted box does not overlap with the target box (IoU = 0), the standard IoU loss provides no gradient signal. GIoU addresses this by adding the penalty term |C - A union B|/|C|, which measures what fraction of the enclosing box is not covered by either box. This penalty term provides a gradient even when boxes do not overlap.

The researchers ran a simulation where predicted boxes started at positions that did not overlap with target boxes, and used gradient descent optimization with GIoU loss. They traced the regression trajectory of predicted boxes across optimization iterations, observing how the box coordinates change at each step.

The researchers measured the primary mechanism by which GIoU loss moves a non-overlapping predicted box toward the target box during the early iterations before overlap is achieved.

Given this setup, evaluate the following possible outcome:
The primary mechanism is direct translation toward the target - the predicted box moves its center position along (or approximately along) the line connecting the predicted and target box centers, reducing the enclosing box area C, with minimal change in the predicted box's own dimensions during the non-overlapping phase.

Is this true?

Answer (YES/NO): NO